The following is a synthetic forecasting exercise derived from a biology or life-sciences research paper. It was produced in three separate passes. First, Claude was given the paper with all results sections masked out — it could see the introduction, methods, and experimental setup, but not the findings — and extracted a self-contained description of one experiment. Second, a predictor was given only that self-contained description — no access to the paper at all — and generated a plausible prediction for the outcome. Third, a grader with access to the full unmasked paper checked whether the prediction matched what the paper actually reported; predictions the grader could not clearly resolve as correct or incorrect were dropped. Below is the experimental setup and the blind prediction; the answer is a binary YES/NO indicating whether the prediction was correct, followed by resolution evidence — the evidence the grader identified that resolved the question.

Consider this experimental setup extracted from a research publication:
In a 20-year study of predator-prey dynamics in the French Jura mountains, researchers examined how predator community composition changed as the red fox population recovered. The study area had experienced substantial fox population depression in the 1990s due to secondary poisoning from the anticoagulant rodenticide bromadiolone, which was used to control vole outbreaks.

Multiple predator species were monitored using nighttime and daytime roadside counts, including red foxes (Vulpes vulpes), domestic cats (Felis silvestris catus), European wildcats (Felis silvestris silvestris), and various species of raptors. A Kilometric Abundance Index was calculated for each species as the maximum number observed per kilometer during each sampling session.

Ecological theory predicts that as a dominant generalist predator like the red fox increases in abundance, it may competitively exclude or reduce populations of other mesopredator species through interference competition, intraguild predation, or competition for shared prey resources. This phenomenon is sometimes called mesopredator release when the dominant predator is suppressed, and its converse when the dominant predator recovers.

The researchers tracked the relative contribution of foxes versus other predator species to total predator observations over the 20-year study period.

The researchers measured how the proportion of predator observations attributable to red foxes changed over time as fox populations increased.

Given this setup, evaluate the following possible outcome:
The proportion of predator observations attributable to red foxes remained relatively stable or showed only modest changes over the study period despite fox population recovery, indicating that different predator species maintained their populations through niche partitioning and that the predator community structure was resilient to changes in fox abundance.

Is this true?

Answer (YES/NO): NO